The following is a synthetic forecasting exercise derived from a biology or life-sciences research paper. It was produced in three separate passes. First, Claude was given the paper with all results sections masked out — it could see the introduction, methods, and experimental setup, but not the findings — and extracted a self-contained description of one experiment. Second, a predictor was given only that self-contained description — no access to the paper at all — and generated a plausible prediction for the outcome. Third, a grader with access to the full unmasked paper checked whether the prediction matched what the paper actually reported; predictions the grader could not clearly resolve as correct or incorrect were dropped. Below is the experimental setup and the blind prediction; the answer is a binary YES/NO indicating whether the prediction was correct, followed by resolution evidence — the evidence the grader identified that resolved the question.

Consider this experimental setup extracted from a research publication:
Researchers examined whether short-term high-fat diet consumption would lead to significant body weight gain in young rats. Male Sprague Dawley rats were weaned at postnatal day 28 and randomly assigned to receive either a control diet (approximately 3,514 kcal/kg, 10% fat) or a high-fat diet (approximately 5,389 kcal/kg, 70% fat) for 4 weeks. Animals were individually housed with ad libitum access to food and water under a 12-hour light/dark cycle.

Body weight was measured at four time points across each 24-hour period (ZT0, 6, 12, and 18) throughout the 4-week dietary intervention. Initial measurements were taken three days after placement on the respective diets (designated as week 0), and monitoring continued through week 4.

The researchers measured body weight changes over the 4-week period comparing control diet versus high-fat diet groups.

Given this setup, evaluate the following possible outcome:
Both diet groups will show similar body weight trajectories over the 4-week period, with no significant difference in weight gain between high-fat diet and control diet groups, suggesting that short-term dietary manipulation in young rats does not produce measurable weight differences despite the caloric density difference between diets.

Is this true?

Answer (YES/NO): NO